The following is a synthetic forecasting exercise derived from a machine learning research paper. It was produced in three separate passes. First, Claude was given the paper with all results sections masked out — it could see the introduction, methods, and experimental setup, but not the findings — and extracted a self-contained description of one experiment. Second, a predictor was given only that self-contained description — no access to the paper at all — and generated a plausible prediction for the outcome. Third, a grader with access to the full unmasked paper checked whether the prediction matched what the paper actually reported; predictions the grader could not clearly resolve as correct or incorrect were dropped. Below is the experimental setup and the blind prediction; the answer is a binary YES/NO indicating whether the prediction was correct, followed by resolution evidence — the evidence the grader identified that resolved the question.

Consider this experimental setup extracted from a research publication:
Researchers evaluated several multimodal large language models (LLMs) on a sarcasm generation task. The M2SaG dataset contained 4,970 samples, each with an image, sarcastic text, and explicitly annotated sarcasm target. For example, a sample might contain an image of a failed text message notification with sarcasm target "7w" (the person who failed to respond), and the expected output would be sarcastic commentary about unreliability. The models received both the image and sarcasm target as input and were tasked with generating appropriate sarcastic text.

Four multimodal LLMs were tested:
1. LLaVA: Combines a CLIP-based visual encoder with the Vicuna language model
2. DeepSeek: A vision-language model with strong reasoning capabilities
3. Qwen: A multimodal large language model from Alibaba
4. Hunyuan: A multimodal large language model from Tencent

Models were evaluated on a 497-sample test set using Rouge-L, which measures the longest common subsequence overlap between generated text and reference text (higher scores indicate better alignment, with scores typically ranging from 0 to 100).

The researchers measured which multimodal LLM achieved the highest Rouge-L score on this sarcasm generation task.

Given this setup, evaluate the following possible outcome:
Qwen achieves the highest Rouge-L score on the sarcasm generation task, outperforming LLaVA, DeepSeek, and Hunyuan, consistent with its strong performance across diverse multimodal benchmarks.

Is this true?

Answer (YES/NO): NO